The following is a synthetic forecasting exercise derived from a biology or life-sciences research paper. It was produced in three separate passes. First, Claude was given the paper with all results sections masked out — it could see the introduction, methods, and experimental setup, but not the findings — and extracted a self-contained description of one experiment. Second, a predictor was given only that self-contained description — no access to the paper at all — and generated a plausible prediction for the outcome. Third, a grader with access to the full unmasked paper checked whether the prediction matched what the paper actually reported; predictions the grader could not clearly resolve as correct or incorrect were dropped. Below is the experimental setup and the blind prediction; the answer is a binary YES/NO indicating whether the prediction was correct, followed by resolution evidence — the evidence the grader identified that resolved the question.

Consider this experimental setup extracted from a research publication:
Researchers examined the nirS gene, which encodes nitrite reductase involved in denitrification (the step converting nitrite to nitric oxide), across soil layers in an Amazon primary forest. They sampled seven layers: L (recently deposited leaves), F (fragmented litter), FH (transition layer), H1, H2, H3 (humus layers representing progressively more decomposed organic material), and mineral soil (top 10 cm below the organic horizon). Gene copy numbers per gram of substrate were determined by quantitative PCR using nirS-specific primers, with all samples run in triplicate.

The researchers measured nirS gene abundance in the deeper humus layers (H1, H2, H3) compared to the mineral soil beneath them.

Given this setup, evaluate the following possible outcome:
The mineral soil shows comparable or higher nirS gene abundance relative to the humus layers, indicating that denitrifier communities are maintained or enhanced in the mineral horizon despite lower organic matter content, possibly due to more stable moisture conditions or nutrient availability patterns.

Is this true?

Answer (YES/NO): NO